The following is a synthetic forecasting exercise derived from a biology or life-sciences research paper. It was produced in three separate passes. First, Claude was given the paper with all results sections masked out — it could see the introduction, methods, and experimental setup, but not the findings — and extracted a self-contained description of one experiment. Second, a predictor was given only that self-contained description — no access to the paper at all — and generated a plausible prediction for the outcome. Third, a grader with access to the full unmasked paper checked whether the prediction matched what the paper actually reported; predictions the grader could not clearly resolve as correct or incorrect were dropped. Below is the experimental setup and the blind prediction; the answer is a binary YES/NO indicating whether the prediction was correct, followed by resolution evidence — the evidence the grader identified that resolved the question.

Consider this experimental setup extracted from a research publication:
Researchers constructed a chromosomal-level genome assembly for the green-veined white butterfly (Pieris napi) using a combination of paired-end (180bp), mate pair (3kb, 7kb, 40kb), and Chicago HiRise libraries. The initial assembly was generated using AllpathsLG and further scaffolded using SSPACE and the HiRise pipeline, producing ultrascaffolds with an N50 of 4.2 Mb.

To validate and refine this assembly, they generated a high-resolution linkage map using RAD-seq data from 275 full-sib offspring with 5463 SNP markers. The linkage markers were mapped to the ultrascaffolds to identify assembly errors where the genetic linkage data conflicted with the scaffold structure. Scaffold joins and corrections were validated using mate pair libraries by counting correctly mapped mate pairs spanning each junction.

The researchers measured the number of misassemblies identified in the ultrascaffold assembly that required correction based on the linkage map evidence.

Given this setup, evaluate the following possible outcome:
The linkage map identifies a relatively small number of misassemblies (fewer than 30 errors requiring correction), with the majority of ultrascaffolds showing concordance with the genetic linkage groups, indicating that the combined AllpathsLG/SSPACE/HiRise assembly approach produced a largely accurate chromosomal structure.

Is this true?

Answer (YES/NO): NO